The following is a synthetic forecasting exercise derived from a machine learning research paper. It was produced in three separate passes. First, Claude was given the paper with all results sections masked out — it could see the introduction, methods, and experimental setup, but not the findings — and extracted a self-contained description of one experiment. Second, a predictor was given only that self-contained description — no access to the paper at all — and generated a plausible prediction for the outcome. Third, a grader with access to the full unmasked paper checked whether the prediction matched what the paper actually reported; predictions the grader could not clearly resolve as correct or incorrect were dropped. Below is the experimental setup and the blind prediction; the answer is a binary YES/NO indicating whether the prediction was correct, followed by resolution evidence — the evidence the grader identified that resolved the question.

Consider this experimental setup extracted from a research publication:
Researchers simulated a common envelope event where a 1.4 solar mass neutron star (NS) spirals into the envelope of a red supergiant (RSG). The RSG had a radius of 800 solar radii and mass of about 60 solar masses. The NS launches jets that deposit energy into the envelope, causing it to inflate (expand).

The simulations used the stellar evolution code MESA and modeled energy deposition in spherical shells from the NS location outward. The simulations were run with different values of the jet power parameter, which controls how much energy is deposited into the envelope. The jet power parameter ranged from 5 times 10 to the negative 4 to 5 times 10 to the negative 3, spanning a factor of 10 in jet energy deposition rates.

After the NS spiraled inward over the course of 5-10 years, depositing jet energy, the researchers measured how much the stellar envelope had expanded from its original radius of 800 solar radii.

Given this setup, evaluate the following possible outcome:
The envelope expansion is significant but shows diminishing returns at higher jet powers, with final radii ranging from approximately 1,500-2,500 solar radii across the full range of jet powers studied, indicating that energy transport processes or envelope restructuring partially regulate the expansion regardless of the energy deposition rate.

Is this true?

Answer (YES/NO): NO